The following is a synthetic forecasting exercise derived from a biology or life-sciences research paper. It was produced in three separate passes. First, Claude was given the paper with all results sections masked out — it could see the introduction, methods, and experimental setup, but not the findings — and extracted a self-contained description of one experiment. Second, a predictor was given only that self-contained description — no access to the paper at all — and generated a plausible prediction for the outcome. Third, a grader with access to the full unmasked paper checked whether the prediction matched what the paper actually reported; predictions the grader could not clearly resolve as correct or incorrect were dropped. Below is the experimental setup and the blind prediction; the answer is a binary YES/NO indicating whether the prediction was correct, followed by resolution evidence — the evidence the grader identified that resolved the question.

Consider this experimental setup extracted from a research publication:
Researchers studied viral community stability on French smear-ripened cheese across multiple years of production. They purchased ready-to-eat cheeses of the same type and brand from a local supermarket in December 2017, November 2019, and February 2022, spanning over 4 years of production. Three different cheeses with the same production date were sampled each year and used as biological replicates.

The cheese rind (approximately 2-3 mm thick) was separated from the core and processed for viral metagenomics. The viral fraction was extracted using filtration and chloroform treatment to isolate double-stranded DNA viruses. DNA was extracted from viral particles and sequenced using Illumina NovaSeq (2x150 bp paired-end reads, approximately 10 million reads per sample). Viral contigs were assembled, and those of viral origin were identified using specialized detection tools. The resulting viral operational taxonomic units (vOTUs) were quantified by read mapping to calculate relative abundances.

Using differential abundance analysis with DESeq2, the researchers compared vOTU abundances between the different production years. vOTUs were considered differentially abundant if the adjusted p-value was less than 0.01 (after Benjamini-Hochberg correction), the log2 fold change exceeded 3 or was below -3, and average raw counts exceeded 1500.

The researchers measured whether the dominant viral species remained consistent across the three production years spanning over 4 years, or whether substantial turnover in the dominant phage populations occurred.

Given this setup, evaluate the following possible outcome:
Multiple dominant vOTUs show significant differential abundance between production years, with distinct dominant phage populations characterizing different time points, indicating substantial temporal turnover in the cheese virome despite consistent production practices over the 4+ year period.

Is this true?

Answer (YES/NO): NO